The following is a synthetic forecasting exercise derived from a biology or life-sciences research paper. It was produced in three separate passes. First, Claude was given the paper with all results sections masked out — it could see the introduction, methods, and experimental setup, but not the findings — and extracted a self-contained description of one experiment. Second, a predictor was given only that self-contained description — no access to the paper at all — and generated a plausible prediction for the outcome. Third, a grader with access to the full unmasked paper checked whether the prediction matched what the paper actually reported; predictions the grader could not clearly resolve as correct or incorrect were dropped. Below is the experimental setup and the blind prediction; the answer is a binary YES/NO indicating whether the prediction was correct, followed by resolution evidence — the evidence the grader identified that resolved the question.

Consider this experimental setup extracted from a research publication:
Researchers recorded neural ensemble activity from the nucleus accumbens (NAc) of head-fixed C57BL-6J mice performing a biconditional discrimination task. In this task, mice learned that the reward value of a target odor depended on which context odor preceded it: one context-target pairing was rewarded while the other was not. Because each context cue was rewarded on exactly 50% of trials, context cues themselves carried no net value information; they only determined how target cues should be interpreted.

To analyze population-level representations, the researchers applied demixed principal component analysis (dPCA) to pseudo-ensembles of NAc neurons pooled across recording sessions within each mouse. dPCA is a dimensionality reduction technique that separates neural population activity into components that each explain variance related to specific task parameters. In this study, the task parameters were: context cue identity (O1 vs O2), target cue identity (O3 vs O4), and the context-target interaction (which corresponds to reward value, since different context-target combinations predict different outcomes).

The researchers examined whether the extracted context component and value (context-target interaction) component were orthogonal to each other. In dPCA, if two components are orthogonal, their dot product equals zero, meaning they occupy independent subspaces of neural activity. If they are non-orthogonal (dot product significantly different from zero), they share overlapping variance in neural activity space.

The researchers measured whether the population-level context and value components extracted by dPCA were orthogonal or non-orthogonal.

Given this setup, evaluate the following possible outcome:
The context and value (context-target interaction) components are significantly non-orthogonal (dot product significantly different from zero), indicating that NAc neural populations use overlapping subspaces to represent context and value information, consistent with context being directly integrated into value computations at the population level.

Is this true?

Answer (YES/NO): NO